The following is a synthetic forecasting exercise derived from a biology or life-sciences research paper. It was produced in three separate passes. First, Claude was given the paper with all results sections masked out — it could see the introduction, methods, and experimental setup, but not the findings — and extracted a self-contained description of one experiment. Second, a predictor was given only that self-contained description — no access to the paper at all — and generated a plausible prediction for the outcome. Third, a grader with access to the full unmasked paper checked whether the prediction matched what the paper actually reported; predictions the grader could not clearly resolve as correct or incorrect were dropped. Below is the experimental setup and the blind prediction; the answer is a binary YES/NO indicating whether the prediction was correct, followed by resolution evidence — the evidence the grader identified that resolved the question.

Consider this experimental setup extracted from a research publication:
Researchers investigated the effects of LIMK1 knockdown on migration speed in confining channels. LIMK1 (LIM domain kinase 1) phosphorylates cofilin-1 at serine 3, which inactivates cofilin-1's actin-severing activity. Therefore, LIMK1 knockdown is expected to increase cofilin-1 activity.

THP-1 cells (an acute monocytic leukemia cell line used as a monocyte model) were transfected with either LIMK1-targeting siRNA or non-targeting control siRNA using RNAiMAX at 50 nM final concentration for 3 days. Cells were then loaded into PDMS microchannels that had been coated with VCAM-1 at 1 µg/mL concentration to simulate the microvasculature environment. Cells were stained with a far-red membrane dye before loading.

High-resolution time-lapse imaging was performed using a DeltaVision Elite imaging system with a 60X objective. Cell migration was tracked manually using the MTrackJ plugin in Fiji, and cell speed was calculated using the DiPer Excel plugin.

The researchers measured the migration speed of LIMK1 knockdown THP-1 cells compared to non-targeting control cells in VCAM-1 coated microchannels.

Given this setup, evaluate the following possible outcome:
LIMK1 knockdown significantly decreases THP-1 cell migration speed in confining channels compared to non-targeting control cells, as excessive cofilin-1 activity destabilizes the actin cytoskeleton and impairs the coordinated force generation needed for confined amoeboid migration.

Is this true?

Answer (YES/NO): NO